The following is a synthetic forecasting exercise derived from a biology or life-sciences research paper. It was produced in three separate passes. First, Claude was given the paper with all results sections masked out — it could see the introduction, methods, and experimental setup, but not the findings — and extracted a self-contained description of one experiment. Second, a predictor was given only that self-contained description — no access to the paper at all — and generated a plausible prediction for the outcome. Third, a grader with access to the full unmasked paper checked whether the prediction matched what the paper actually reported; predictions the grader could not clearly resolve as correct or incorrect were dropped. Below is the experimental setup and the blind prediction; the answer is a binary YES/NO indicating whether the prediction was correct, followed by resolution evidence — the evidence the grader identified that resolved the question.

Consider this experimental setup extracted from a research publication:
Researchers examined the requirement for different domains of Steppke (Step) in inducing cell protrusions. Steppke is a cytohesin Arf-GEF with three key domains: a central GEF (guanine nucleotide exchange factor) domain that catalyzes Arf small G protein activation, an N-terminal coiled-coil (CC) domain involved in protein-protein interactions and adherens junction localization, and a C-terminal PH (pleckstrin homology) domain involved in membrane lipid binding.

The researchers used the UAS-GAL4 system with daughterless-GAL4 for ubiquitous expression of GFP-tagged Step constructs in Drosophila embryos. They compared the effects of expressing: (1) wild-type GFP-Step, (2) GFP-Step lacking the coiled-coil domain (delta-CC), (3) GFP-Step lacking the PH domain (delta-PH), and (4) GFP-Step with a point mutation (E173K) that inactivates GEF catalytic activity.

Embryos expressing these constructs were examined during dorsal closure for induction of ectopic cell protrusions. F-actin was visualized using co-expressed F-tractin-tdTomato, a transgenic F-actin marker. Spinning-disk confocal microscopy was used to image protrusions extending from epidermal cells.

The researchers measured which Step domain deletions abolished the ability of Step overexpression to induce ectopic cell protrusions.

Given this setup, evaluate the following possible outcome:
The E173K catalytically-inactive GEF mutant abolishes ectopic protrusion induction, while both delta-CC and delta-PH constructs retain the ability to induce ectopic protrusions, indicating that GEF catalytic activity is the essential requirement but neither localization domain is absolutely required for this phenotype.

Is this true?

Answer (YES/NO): NO